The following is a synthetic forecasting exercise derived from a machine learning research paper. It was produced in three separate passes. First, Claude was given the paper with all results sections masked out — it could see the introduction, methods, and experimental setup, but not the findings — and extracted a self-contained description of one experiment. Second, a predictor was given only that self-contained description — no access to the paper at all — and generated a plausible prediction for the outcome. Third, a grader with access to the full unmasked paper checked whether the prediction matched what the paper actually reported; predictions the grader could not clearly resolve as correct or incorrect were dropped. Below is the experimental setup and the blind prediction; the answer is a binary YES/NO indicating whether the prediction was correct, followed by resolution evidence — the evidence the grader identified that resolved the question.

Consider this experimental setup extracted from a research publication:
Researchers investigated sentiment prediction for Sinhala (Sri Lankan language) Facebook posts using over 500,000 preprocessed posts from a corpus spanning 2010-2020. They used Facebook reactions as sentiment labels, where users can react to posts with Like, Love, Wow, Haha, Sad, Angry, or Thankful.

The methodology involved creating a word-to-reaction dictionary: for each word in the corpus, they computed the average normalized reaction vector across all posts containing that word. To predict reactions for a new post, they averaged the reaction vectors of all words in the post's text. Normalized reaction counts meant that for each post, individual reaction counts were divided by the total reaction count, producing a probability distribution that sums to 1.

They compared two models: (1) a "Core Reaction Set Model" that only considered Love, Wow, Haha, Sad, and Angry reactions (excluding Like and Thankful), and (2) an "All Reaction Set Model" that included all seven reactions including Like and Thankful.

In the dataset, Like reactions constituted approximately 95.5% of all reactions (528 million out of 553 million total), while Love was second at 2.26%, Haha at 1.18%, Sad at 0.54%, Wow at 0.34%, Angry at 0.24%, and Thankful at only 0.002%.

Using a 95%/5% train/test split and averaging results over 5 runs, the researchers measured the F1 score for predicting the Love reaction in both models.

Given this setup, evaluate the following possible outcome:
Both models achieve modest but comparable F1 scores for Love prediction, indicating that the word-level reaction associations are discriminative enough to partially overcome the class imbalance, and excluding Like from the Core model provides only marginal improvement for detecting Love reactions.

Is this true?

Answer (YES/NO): NO